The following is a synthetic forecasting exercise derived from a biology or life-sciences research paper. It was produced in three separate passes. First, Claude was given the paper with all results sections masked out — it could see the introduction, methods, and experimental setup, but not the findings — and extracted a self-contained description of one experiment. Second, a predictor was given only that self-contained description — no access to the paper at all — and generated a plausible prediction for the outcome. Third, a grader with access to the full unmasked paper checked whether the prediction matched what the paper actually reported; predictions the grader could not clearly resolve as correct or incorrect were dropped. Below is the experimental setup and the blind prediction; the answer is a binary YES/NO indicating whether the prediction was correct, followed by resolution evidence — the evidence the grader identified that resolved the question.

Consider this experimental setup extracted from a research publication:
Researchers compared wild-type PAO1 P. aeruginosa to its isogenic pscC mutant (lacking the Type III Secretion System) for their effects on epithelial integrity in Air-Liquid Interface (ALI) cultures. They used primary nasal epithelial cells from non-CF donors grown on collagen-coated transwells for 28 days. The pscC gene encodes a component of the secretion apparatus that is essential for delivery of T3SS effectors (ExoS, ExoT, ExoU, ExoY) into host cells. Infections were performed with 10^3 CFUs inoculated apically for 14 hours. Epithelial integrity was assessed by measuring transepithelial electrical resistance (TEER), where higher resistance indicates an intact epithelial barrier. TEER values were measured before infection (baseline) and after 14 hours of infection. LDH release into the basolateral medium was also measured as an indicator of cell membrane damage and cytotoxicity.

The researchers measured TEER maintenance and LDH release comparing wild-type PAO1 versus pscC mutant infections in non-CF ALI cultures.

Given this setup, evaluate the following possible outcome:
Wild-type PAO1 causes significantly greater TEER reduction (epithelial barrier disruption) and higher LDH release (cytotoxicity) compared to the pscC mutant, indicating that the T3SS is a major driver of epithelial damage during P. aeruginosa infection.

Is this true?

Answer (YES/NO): NO